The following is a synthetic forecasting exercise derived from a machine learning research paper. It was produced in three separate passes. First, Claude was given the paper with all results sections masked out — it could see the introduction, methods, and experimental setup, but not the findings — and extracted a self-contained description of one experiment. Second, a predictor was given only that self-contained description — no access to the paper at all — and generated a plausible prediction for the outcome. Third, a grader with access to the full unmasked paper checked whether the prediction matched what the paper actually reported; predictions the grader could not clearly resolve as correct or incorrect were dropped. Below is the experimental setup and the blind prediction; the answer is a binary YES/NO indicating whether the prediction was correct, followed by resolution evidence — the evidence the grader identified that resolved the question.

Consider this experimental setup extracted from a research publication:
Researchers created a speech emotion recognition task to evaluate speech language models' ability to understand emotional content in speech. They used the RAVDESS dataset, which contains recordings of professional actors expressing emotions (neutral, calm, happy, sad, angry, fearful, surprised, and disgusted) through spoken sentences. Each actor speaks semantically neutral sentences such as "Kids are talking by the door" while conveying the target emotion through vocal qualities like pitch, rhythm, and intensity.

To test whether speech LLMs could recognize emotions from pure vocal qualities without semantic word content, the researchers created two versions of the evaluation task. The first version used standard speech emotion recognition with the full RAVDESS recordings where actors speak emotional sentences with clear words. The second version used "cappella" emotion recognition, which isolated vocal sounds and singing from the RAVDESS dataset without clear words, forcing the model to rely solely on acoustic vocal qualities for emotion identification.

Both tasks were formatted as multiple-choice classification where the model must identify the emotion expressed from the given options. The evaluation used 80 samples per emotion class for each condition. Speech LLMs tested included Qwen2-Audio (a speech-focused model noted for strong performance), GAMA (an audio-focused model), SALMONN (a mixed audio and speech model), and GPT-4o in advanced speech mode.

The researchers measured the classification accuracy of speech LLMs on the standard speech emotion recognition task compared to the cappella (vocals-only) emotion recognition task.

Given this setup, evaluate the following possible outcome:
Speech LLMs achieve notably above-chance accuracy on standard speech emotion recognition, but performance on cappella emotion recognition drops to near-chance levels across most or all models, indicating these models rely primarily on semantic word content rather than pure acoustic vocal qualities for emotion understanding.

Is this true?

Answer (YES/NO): NO